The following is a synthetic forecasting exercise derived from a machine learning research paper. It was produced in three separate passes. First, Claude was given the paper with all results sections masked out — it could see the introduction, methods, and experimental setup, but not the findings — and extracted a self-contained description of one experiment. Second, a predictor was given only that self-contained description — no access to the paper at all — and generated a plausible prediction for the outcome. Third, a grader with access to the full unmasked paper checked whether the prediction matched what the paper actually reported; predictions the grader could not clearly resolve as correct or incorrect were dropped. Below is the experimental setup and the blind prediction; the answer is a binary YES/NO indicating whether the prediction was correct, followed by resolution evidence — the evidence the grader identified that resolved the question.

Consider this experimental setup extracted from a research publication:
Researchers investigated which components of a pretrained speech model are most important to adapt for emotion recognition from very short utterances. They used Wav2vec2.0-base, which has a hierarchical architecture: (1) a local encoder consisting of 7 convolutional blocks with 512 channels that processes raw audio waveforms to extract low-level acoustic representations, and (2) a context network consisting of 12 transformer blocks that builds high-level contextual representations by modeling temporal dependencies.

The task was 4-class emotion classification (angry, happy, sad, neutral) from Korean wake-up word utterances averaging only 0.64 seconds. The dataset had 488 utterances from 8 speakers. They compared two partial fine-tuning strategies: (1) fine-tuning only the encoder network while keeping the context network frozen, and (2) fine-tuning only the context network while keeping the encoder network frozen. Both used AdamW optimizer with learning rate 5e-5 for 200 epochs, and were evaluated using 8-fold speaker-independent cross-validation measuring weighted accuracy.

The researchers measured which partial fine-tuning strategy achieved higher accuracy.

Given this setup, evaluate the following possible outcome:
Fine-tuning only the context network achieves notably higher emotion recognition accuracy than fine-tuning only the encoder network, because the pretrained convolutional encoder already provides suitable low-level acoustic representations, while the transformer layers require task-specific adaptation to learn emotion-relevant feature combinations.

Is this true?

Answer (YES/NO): YES